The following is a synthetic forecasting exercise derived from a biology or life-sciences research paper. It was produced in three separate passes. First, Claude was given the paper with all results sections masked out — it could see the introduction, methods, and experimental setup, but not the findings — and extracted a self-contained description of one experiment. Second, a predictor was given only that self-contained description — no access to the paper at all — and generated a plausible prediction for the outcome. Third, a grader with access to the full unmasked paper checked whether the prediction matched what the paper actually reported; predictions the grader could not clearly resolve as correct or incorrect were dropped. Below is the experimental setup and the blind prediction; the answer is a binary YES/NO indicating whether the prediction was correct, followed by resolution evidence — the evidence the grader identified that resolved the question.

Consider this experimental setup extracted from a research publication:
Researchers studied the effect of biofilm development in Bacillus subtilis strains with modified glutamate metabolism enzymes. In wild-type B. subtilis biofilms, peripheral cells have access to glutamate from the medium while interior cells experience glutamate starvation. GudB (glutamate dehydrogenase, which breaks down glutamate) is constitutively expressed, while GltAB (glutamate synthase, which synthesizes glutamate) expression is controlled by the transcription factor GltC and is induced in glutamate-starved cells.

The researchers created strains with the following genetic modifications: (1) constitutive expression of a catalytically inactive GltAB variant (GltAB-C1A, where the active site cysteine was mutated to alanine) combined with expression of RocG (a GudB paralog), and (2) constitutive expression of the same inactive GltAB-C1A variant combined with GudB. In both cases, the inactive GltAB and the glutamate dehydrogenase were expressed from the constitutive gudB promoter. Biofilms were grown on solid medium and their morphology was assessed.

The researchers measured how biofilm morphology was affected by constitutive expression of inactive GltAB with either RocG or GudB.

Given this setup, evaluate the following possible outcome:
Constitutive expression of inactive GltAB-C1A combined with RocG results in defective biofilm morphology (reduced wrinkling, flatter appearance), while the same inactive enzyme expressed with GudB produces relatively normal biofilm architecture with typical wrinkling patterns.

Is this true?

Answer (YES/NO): NO